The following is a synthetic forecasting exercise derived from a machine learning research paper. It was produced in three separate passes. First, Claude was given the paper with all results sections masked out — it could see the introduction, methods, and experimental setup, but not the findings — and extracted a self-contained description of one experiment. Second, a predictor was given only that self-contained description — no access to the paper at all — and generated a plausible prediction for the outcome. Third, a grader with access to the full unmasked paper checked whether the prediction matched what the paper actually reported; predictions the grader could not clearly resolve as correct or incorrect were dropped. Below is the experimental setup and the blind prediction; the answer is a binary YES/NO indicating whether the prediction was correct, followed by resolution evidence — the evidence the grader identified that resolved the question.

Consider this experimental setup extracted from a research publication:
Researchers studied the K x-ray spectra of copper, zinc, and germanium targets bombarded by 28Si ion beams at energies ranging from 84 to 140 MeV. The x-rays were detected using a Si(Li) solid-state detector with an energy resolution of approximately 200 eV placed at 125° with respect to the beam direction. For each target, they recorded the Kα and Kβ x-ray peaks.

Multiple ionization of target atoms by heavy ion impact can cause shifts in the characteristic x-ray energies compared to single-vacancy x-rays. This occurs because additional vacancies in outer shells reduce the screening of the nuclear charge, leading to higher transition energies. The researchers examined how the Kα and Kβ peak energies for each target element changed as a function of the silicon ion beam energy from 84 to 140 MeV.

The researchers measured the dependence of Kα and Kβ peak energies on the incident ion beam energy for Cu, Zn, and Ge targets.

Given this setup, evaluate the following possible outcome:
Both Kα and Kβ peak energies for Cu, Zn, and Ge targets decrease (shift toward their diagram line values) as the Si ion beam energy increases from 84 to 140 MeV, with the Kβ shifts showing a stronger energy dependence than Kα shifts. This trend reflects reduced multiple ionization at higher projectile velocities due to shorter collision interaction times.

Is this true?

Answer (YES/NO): NO